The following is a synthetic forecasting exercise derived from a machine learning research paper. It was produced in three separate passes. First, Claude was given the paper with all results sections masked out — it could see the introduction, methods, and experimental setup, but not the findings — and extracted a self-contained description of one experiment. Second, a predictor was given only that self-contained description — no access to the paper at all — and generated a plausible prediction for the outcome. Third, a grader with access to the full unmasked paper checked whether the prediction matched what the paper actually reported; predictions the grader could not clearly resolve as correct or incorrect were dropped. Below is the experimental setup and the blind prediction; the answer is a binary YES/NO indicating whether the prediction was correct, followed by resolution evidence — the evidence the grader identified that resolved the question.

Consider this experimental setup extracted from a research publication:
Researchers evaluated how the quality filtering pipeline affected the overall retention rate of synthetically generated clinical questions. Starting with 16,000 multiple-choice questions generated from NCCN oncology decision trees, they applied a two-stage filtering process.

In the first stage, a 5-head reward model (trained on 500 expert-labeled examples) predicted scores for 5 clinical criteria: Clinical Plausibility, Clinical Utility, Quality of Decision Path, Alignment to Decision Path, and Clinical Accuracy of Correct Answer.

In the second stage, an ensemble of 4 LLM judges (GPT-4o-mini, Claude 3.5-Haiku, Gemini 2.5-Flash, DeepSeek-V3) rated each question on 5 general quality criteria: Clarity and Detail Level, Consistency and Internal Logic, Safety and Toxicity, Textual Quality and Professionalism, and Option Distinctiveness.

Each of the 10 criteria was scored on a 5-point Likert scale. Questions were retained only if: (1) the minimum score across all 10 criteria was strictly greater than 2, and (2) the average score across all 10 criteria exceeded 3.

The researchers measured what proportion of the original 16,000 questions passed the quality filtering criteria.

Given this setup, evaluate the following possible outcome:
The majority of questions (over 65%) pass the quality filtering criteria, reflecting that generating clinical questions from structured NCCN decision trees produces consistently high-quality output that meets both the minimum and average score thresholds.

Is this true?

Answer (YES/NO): NO